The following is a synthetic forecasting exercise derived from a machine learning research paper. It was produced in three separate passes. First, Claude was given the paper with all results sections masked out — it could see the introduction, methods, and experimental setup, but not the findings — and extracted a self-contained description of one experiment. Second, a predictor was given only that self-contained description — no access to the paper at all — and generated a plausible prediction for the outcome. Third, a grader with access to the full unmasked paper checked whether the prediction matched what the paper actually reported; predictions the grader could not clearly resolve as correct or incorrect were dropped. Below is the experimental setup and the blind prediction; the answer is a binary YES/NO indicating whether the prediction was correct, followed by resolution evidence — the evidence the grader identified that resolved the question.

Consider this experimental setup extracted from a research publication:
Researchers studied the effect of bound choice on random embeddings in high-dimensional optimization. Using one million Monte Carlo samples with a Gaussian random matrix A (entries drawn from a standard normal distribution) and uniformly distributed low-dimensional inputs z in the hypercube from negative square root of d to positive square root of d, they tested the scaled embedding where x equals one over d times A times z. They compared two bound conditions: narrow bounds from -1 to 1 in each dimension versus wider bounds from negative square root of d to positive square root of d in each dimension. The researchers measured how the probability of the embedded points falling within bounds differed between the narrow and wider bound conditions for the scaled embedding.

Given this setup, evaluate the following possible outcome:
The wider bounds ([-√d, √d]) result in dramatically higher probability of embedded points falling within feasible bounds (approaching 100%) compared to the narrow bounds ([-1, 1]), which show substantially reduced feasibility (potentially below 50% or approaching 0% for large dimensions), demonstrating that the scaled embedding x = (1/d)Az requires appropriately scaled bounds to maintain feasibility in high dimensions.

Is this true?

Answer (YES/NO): NO